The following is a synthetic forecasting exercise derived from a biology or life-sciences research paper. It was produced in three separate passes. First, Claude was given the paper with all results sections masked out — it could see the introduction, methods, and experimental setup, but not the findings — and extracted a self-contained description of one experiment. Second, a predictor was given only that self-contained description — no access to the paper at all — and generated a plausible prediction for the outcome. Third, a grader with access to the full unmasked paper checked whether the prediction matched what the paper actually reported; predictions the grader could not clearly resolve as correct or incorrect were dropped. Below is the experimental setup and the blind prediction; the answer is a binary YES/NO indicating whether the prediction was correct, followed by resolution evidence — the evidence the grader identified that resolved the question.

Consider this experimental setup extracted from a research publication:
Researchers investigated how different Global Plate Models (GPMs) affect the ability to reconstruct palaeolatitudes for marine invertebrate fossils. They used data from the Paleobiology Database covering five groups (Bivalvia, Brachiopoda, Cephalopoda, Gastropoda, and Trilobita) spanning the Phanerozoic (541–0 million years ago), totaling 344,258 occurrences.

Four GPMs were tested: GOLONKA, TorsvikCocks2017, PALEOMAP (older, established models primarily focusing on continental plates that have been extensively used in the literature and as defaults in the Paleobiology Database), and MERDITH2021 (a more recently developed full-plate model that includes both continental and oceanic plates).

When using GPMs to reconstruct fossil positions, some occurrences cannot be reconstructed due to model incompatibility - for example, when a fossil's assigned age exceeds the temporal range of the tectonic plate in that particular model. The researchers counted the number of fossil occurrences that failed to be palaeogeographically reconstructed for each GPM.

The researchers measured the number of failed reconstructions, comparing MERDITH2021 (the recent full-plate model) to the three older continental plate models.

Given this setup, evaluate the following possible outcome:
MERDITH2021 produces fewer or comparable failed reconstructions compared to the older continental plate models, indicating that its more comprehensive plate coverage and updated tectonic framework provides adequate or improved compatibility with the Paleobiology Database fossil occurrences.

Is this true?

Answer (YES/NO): NO